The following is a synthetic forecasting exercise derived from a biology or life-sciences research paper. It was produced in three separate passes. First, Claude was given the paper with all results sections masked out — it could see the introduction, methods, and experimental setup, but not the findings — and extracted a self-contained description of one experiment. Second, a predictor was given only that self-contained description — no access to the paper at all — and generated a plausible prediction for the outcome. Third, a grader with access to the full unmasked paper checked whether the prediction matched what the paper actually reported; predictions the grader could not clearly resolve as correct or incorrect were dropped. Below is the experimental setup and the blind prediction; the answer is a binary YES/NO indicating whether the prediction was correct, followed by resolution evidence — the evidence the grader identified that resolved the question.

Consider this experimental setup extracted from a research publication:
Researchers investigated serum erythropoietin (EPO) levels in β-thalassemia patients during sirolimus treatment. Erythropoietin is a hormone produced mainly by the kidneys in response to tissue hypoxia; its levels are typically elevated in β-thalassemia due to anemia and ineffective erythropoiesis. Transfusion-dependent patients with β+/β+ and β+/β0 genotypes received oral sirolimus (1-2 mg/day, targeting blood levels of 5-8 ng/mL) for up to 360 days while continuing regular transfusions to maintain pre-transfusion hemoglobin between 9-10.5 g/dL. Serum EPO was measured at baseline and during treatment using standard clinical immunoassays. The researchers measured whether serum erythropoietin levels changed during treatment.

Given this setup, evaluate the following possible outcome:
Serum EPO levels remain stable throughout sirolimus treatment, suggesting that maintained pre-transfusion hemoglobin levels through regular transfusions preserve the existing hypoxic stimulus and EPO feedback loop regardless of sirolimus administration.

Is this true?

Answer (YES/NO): YES